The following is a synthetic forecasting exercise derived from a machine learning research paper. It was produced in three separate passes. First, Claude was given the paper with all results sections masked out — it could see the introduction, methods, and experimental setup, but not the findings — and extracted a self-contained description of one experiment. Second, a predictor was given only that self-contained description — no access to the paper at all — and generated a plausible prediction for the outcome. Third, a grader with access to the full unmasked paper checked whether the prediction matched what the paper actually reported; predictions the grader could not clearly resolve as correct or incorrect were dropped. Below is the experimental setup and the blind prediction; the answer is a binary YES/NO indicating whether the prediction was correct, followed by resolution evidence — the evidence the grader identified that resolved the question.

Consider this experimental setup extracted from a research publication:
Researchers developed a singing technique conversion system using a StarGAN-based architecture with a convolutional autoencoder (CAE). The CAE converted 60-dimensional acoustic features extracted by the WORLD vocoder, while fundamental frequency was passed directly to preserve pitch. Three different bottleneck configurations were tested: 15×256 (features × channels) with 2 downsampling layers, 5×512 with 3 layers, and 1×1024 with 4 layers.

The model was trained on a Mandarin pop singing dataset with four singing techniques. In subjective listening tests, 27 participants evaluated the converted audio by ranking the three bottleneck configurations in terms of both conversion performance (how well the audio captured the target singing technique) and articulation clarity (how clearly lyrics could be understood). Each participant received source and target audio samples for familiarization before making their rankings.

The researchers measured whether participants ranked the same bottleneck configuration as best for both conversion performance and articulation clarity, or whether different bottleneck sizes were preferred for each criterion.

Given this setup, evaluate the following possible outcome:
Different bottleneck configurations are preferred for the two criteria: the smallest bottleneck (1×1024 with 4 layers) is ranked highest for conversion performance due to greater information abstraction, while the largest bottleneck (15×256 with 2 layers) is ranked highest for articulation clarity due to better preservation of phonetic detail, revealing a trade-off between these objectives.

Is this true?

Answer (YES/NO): NO